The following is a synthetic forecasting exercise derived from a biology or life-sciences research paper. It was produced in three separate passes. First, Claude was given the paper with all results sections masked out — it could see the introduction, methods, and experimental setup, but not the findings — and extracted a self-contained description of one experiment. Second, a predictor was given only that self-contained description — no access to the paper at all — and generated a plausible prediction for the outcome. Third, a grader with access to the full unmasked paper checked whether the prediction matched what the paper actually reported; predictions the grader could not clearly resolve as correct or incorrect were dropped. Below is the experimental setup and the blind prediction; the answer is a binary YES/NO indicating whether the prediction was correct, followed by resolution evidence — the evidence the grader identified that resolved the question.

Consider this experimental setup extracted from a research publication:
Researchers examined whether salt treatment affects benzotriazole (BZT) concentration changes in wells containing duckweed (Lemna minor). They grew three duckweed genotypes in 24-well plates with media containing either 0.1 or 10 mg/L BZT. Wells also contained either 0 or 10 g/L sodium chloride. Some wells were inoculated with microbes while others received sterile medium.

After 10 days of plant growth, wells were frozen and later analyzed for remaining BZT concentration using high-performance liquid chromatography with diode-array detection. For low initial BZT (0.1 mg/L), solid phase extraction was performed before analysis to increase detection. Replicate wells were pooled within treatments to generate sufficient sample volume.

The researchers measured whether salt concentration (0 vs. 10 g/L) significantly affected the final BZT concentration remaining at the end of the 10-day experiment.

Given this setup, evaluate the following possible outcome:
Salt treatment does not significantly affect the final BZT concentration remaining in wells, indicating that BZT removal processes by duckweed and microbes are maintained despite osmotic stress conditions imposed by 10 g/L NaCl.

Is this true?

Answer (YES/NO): NO